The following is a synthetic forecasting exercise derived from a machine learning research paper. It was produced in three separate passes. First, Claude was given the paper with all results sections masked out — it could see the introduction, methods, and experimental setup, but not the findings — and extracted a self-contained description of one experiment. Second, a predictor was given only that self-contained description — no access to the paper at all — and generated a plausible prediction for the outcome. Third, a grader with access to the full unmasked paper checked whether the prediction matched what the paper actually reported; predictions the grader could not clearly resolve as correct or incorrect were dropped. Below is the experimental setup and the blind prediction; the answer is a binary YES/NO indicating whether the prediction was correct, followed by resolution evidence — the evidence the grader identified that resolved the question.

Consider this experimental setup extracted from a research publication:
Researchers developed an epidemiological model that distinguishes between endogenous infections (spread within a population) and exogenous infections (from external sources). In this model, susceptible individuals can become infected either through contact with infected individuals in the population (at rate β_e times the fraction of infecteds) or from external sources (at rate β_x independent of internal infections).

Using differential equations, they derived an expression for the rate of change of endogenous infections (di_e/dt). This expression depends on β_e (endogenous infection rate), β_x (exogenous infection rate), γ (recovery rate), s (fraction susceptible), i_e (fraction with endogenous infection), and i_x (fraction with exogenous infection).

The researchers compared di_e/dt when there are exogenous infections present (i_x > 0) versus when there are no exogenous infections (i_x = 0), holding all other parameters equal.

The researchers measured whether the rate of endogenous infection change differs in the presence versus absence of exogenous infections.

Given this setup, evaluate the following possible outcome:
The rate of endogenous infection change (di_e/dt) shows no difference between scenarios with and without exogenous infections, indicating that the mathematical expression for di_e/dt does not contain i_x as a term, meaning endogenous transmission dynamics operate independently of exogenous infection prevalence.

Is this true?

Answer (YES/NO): NO